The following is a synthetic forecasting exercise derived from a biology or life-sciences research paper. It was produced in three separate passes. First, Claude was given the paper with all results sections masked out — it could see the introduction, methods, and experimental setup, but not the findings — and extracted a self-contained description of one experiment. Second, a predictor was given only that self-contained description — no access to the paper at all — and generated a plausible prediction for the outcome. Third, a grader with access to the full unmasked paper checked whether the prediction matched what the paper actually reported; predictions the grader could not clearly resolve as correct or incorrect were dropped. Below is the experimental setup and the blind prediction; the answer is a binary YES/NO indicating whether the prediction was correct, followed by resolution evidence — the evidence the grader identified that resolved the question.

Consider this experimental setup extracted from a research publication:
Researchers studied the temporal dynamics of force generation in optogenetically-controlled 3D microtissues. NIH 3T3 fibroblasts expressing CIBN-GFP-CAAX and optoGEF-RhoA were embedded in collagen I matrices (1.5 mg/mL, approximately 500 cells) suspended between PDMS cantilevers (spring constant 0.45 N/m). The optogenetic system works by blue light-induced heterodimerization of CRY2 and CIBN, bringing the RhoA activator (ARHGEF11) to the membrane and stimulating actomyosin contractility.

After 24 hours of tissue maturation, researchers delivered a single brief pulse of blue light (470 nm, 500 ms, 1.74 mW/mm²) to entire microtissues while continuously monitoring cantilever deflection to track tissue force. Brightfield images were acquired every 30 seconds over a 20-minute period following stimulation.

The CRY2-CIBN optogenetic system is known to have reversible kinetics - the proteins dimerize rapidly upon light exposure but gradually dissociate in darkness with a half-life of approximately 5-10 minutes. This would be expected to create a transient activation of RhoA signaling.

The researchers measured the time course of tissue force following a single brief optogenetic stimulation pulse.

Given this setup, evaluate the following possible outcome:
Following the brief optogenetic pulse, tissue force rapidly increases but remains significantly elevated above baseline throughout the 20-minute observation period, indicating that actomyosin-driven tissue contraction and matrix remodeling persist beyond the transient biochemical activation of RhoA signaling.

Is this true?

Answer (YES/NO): NO